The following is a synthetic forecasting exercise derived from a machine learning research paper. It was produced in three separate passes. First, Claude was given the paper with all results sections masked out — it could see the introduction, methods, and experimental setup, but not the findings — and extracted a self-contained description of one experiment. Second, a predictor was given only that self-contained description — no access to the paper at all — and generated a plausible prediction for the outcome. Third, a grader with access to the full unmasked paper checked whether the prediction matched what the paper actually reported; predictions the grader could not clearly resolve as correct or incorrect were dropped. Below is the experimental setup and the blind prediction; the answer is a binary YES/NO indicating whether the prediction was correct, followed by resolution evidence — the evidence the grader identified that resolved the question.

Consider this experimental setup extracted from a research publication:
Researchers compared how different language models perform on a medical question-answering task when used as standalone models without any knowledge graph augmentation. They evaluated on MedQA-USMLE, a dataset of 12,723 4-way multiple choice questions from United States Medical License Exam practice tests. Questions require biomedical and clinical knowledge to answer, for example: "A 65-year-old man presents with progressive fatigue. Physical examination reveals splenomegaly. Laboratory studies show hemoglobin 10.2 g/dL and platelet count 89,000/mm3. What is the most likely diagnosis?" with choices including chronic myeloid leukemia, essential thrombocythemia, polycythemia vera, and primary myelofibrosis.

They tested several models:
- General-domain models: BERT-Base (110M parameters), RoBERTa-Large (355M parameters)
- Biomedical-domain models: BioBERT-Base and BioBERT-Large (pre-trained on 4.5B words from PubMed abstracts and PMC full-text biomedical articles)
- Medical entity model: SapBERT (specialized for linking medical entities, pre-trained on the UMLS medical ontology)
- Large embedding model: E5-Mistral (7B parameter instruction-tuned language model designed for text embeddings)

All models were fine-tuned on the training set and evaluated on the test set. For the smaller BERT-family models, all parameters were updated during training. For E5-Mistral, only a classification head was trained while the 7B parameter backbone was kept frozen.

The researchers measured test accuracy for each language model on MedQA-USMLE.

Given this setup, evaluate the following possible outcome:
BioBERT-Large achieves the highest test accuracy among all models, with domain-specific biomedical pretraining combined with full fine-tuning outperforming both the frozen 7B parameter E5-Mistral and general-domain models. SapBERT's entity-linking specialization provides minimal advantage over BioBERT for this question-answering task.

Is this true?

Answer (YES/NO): NO